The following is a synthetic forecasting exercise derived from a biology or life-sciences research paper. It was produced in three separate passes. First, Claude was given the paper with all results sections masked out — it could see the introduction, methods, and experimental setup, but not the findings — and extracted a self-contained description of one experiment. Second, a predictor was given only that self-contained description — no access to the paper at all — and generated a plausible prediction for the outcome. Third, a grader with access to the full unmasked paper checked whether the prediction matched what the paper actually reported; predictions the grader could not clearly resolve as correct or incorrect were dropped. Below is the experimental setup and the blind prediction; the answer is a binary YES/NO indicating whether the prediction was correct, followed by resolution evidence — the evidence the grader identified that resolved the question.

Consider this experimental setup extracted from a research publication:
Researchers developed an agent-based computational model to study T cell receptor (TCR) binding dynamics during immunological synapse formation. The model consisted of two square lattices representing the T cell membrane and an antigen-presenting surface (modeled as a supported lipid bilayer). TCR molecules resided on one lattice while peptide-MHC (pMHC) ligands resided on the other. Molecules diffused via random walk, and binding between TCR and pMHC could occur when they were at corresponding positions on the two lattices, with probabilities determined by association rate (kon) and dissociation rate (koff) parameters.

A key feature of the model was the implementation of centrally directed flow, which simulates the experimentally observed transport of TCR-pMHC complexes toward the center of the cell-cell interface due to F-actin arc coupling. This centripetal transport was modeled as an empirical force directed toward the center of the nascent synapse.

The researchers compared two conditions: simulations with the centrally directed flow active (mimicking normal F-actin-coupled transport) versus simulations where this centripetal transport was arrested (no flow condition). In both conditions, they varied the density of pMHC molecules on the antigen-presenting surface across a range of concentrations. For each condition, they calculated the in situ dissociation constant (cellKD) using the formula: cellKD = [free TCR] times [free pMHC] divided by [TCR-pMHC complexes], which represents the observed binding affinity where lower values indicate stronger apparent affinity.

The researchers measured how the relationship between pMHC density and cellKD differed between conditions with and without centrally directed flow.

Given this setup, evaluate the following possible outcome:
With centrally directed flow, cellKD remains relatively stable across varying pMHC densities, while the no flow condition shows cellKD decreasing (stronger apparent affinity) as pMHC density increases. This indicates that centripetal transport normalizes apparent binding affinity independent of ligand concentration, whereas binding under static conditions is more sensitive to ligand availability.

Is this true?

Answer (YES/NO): NO